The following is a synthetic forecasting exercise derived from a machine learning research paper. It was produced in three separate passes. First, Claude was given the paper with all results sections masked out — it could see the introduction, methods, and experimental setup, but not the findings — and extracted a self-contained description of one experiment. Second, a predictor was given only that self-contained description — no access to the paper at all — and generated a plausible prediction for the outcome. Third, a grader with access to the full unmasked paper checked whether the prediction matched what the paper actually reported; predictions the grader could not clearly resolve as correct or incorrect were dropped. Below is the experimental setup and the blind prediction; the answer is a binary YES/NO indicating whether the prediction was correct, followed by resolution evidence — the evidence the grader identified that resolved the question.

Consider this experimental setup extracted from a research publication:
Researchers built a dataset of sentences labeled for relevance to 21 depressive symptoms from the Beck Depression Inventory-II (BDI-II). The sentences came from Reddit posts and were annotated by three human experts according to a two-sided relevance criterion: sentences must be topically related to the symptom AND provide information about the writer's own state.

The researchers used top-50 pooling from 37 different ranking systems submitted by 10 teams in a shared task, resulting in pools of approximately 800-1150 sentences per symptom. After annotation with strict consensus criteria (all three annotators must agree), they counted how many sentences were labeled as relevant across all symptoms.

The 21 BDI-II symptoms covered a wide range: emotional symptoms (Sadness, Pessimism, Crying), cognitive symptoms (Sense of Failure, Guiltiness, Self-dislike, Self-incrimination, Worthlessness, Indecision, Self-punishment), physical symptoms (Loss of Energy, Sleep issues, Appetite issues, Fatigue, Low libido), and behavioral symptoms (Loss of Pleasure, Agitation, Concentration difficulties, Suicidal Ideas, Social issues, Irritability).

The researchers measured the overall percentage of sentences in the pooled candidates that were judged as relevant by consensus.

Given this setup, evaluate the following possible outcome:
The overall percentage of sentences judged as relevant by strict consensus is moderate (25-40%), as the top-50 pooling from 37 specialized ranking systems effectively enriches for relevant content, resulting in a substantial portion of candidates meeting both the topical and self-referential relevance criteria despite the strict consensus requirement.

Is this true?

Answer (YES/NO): NO